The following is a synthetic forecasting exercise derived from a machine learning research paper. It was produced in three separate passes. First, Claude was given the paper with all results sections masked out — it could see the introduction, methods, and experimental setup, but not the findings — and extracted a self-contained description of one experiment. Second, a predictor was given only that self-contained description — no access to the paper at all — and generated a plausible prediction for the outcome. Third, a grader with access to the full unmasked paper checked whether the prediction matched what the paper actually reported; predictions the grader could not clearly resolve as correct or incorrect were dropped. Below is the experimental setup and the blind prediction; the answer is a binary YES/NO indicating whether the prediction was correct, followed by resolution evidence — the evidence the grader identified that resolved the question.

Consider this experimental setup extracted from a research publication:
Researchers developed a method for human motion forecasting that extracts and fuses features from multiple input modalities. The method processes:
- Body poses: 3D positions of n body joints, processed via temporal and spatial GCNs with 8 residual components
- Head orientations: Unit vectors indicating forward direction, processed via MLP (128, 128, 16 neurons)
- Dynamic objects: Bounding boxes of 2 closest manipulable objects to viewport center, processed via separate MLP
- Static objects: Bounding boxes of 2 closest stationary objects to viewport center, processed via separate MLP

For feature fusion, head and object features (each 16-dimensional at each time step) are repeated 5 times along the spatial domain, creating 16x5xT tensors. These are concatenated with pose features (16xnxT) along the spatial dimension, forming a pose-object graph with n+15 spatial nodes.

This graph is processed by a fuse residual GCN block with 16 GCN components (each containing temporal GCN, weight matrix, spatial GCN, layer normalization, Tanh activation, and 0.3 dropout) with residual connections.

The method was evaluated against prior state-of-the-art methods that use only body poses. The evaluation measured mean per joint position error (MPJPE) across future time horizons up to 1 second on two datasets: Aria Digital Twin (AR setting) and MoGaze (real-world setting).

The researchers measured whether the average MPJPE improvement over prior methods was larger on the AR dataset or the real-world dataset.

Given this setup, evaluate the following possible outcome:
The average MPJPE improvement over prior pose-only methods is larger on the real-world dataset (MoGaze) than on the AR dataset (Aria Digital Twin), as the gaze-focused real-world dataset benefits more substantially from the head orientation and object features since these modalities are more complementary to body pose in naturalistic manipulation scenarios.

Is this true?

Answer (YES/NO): NO